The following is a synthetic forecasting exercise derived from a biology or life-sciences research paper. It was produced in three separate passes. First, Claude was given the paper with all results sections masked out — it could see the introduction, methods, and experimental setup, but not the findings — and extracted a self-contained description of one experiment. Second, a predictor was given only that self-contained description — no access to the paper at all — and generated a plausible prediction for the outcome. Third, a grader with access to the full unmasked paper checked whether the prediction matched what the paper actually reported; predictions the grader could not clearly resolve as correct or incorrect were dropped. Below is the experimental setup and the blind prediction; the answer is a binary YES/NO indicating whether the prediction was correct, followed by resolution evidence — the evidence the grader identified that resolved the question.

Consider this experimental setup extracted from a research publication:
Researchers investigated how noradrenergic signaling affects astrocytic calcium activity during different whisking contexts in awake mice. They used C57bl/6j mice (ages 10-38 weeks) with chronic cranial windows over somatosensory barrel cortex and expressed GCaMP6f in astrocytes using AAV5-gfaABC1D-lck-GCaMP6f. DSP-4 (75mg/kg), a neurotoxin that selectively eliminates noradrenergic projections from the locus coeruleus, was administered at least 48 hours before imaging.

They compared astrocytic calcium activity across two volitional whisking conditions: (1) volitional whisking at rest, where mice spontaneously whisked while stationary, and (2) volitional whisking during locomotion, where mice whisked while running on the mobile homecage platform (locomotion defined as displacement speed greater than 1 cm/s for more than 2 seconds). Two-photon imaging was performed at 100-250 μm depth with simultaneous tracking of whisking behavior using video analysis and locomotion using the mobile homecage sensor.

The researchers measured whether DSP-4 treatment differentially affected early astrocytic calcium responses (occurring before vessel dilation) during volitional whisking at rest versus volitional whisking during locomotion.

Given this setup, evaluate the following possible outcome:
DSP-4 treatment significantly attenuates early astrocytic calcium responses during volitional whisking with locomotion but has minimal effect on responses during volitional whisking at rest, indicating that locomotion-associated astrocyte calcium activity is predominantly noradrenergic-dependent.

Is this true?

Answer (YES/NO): NO